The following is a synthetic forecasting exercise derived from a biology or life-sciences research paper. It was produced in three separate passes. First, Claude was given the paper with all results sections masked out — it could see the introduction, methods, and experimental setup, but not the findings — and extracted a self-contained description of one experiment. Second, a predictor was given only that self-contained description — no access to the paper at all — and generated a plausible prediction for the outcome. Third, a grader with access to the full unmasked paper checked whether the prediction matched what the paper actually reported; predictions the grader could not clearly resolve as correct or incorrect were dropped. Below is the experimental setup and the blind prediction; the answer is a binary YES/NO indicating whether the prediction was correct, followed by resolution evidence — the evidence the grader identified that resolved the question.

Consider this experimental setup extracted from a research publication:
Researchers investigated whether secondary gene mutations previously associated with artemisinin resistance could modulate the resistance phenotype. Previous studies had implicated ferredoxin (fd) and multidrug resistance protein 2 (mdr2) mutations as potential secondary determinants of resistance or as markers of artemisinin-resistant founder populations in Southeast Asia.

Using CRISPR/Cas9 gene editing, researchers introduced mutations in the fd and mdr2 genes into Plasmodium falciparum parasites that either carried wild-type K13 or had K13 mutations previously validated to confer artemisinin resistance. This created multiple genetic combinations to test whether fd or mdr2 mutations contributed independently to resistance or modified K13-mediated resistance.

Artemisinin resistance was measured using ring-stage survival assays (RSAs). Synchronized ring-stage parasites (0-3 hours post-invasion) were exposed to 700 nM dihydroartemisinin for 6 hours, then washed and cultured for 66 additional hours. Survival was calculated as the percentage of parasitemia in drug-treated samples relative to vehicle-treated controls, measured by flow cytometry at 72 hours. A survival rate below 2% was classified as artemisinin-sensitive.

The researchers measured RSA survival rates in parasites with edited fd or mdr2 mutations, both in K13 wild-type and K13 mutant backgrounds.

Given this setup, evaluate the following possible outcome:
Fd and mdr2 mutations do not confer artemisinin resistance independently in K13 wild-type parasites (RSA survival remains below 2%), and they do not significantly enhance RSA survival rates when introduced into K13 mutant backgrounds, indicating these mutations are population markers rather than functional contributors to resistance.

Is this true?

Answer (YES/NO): NO